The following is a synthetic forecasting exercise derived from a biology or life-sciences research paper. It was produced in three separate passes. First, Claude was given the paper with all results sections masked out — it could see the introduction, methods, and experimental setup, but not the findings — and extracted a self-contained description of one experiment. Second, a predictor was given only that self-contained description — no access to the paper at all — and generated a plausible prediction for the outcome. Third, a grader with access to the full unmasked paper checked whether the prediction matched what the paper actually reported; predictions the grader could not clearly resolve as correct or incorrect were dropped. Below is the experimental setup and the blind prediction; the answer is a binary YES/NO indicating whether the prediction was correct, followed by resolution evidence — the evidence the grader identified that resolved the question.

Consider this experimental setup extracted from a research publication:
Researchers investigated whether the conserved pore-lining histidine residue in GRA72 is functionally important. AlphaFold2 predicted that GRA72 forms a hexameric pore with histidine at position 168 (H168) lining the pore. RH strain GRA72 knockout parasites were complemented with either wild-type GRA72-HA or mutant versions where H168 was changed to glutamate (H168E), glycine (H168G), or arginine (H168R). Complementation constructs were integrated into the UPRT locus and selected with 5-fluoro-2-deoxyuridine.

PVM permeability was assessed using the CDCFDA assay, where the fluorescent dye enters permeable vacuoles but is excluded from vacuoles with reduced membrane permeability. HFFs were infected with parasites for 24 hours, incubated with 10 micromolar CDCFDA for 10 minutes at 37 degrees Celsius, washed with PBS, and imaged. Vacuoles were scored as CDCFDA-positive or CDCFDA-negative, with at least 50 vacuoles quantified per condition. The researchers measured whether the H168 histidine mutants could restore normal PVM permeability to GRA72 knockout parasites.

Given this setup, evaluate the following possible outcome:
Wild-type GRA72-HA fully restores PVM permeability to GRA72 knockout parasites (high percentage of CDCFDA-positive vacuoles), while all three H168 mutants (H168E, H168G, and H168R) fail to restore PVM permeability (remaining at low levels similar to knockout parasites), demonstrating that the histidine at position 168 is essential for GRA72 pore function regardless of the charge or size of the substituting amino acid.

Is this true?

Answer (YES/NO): YES